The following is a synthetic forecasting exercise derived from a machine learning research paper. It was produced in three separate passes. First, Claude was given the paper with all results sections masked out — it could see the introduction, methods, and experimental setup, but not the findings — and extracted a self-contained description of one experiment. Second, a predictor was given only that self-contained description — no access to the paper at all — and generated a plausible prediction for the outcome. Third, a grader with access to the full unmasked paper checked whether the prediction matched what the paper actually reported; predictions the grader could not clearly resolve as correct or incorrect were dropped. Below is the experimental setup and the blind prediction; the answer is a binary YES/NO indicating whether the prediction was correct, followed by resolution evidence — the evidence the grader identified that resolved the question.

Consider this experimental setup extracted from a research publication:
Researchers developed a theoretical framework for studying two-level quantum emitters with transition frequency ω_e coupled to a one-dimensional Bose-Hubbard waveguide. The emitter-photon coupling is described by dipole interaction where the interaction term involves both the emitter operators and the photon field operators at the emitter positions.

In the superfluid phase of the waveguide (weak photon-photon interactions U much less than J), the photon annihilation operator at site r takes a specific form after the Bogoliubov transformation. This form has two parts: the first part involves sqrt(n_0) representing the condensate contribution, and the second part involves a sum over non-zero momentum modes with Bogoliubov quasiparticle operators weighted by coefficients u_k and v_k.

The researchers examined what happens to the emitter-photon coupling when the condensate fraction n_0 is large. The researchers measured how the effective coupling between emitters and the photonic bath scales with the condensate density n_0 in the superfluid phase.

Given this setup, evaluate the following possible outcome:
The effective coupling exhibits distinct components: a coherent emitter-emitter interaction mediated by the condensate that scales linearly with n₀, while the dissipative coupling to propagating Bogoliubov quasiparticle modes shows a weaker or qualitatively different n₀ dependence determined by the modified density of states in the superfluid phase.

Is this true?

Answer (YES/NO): YES